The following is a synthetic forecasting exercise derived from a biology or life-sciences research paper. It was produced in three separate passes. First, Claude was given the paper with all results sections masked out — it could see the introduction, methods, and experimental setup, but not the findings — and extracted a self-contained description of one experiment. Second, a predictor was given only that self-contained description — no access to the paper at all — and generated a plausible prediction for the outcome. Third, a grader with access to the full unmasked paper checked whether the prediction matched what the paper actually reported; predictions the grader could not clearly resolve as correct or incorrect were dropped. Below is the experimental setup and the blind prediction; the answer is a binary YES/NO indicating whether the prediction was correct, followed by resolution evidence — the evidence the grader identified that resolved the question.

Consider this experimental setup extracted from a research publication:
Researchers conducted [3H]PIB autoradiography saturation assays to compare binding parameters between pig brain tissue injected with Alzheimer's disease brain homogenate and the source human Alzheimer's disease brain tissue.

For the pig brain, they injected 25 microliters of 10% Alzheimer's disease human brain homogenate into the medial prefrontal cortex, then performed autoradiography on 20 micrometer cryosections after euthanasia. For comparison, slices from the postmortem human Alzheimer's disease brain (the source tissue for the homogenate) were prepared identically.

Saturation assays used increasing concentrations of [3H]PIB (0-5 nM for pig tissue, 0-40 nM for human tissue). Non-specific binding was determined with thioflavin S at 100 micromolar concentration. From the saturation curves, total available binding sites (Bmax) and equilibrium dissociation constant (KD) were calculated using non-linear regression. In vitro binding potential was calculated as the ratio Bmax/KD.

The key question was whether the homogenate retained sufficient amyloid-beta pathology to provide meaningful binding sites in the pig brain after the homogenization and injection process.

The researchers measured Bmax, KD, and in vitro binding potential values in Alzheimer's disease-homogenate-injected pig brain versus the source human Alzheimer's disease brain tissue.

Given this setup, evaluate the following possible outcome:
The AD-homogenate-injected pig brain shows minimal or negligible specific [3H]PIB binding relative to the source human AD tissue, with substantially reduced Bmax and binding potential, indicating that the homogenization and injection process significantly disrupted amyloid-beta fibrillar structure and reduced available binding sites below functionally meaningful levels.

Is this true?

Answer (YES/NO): NO